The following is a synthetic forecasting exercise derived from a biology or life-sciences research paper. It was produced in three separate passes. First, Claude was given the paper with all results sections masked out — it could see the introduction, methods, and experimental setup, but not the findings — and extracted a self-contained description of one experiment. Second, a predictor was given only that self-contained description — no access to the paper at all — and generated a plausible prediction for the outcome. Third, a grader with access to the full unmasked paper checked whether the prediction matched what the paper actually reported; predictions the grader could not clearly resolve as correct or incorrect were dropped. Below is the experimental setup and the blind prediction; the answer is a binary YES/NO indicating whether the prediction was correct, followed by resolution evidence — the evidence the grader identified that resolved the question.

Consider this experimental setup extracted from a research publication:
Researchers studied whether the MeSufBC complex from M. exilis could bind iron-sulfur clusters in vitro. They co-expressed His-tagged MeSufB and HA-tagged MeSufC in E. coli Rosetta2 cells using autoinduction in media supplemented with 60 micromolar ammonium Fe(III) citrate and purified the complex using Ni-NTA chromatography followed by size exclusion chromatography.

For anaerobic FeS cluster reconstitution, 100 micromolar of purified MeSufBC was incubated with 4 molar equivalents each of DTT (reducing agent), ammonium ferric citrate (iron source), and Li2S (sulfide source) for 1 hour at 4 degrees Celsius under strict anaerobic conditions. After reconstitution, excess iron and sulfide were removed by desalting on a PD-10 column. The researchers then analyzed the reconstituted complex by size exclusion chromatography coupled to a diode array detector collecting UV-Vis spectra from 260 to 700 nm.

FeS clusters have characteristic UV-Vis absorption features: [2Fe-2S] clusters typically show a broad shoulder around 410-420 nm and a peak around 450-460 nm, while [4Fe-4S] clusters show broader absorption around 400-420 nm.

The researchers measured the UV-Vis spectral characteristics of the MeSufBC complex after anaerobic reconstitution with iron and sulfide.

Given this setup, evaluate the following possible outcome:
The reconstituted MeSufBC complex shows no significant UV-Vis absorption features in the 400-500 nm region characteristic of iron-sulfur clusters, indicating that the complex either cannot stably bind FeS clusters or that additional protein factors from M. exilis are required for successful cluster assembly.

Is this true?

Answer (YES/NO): NO